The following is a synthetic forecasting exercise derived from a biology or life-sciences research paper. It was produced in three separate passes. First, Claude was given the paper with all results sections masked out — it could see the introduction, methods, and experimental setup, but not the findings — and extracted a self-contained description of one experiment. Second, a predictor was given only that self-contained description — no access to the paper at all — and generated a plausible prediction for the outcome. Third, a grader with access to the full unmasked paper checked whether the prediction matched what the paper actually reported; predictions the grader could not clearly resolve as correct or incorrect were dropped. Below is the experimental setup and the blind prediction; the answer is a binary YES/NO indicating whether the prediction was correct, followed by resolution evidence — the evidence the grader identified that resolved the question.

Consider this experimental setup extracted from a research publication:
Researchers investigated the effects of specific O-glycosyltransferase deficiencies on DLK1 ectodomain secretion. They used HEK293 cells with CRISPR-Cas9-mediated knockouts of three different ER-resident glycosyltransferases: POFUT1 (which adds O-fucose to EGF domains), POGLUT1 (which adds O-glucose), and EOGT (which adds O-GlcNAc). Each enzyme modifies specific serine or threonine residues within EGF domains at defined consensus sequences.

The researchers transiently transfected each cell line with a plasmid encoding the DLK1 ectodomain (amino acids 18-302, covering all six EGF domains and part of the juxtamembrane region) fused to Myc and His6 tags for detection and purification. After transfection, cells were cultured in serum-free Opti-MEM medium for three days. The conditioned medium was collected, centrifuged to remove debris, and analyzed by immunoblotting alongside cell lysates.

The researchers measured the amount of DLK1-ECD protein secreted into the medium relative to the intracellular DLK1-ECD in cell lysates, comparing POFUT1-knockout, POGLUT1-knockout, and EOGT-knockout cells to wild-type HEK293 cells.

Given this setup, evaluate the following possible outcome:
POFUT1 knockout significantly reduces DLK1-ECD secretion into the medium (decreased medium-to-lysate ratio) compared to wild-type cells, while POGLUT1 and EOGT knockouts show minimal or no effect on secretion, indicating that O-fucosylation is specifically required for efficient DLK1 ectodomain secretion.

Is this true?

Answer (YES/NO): NO